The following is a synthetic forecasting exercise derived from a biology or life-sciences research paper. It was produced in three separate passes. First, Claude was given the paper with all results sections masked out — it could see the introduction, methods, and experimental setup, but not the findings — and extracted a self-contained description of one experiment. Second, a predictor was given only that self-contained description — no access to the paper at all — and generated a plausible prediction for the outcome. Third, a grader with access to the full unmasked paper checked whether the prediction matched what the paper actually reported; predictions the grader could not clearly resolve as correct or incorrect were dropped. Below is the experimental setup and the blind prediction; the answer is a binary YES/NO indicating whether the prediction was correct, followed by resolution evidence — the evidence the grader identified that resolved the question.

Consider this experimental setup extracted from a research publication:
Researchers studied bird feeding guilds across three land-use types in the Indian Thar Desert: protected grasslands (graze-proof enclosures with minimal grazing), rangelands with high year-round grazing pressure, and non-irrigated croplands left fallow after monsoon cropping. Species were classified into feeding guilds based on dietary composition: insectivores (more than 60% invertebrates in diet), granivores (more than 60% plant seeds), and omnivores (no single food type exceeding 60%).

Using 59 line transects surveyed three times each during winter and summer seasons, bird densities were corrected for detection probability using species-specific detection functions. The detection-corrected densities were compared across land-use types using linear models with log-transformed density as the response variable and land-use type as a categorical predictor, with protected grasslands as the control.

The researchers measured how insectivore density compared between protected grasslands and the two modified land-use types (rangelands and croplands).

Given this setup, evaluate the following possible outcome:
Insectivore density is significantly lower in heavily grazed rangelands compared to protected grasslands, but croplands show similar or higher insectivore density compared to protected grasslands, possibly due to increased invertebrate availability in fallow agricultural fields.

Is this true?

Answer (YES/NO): NO